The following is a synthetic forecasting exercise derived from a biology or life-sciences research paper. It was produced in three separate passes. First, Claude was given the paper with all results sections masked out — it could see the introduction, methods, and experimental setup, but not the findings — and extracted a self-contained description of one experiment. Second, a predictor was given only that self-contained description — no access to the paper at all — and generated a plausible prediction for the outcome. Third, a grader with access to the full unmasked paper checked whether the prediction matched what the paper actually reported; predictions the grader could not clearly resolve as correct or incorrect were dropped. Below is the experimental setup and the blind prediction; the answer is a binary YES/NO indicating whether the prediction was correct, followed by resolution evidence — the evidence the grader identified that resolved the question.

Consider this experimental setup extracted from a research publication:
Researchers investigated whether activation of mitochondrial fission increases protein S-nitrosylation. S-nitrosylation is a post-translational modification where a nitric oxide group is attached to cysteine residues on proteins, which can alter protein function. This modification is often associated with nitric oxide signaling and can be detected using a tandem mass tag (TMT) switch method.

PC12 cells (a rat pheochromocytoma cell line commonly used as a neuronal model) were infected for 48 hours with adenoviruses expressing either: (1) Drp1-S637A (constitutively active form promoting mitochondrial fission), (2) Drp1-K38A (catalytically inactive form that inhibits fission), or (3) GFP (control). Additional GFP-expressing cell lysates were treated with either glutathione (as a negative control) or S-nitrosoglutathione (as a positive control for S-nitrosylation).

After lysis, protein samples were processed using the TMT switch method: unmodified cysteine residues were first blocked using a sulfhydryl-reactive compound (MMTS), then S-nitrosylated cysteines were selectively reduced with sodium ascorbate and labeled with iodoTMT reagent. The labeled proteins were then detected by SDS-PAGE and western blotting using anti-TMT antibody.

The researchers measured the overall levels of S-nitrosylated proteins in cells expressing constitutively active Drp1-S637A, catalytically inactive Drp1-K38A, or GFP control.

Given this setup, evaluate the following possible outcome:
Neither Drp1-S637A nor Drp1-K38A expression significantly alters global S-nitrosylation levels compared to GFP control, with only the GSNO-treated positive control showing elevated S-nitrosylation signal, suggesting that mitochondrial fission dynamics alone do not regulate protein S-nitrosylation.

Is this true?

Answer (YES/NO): NO